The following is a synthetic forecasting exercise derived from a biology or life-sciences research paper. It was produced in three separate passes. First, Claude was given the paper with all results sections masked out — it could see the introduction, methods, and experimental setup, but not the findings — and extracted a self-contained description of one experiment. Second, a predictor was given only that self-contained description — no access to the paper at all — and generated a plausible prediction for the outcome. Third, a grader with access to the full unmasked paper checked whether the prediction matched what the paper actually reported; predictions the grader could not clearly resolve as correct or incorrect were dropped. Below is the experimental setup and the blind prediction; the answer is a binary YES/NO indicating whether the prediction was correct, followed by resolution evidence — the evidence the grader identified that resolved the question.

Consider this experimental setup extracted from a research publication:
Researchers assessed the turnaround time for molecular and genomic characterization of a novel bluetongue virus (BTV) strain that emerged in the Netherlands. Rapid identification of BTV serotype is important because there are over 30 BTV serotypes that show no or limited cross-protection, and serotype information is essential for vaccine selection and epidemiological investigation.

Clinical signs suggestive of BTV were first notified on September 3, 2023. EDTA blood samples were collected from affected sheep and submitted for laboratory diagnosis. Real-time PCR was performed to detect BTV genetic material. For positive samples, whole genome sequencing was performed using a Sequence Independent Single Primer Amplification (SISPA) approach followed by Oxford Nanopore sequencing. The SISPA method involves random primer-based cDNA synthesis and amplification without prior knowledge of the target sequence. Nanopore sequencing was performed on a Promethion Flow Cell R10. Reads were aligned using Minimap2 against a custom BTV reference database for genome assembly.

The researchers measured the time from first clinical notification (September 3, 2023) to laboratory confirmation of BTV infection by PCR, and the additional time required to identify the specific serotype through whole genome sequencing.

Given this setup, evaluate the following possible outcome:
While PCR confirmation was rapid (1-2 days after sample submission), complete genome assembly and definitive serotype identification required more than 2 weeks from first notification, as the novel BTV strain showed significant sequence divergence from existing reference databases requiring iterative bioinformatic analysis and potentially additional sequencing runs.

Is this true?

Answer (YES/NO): NO